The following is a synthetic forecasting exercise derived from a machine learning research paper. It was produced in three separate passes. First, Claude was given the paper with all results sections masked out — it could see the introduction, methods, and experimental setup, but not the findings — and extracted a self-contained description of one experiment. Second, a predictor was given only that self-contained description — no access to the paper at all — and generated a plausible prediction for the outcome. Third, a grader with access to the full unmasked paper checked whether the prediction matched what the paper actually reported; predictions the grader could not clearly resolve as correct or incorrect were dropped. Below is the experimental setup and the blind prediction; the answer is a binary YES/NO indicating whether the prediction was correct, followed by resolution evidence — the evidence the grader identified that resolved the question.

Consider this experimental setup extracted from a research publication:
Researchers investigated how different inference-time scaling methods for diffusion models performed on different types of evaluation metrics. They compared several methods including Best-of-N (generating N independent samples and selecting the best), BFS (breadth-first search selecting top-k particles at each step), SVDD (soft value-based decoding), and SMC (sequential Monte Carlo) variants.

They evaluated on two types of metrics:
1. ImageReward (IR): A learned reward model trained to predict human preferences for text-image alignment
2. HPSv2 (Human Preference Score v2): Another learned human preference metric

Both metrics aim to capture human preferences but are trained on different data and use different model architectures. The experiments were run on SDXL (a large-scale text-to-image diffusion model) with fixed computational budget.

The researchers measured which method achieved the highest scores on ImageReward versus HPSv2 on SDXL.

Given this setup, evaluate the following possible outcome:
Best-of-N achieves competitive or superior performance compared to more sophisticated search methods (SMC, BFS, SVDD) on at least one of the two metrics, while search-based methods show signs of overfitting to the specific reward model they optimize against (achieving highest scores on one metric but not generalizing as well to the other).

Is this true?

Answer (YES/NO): YES